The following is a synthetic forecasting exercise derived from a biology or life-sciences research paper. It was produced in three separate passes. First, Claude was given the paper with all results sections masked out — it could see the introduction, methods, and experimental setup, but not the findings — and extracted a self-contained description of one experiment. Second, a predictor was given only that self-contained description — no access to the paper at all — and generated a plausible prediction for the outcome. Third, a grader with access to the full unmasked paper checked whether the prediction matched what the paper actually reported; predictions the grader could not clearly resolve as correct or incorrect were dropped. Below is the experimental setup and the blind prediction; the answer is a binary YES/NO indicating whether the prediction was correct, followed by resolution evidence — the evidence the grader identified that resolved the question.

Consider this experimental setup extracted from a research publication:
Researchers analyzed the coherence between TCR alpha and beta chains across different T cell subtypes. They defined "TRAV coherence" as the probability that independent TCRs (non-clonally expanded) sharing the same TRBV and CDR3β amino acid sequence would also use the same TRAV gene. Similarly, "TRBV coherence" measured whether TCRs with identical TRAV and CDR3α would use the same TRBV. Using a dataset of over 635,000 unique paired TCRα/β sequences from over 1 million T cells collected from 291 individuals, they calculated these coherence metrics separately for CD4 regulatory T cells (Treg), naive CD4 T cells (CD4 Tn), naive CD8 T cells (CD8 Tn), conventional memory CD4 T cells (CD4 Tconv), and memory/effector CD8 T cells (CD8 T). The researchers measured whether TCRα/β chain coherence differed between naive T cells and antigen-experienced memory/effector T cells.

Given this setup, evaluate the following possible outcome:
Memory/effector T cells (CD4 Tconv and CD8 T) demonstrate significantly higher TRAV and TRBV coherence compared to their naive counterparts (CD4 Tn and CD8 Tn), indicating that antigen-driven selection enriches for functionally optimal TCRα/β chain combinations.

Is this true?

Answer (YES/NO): NO